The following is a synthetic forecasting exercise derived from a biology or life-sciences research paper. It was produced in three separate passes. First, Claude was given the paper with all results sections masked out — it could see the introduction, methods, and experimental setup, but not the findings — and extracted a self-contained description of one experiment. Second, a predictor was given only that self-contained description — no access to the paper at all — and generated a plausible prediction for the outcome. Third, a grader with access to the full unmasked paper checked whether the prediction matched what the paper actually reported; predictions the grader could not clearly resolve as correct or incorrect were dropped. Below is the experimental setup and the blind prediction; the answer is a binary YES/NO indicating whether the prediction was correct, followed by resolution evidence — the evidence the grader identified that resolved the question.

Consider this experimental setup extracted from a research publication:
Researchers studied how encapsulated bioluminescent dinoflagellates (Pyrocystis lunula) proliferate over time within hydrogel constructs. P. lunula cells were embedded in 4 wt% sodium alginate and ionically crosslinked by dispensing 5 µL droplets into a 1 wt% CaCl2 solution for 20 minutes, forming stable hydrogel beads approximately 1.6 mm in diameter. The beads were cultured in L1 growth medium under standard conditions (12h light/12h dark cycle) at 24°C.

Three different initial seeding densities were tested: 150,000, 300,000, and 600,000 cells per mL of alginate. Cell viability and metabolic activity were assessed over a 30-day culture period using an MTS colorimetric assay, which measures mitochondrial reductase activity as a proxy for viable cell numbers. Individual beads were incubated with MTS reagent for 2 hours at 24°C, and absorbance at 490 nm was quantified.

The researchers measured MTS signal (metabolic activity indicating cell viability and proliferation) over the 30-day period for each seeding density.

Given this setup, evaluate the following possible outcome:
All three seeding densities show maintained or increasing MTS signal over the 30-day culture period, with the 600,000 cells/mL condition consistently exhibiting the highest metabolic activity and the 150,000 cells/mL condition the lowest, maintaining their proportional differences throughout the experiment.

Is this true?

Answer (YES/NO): NO